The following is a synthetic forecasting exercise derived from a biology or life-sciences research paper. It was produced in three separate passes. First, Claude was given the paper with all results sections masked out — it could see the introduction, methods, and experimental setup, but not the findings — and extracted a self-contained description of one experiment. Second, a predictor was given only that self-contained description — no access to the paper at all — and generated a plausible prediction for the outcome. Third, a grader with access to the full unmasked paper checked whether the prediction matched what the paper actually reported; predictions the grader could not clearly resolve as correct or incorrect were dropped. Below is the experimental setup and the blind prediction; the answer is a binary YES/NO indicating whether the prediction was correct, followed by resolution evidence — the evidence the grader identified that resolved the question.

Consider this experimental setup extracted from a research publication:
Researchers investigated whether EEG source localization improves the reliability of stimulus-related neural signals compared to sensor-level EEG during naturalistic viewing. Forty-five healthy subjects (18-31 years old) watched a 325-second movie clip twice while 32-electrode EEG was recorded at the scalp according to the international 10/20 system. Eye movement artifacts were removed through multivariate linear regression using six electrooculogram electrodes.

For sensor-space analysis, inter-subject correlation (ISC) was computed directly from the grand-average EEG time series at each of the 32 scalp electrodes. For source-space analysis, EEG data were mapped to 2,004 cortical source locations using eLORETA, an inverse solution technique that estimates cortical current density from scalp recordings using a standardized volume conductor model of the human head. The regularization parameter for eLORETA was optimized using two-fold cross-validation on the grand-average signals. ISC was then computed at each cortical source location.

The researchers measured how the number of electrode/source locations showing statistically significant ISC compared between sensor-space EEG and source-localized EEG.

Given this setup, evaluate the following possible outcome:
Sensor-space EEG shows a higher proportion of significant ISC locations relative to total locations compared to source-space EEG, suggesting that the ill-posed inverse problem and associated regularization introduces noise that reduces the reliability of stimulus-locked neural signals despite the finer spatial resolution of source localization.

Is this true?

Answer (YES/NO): NO